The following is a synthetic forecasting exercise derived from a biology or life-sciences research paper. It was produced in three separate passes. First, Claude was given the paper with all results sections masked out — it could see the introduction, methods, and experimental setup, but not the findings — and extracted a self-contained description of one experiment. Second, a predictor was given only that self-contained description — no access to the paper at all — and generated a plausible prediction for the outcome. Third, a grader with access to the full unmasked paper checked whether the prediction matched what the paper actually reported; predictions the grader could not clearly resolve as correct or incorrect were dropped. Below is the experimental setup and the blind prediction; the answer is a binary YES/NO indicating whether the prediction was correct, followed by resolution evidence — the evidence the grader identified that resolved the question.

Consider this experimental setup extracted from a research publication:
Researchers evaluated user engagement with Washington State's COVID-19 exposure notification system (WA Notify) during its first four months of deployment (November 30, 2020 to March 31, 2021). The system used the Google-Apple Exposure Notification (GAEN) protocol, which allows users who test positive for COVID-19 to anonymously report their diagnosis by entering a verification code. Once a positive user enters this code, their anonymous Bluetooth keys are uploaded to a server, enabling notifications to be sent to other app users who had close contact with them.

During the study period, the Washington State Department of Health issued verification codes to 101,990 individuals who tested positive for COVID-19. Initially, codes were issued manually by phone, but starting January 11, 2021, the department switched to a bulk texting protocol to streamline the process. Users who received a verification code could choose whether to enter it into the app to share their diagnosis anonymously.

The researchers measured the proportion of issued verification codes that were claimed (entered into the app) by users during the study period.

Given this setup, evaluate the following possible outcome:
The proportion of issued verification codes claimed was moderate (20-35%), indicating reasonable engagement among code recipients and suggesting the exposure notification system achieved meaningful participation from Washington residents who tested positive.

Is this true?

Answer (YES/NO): NO